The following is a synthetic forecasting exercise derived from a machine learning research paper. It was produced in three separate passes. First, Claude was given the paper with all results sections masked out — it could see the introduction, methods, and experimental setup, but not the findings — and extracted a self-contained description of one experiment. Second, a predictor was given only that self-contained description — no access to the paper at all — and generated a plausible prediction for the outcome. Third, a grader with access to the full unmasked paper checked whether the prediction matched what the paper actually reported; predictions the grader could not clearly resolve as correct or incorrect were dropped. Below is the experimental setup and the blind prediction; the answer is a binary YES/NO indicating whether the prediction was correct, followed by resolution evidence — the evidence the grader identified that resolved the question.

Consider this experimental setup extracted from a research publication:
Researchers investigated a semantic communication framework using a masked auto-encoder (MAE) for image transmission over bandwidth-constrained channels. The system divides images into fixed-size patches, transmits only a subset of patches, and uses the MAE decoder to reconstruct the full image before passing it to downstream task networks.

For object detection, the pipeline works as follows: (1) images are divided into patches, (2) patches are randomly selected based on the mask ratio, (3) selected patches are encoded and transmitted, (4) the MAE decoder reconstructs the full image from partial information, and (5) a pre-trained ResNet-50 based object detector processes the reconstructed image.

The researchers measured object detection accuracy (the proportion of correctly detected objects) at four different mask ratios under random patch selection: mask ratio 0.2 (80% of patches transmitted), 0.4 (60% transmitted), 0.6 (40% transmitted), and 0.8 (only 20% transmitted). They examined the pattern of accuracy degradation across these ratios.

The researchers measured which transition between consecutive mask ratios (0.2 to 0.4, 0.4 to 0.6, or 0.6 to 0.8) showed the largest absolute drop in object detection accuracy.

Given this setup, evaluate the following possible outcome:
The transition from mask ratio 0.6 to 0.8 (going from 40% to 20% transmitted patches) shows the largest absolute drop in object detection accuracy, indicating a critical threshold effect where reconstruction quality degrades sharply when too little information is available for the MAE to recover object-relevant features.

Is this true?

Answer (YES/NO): NO